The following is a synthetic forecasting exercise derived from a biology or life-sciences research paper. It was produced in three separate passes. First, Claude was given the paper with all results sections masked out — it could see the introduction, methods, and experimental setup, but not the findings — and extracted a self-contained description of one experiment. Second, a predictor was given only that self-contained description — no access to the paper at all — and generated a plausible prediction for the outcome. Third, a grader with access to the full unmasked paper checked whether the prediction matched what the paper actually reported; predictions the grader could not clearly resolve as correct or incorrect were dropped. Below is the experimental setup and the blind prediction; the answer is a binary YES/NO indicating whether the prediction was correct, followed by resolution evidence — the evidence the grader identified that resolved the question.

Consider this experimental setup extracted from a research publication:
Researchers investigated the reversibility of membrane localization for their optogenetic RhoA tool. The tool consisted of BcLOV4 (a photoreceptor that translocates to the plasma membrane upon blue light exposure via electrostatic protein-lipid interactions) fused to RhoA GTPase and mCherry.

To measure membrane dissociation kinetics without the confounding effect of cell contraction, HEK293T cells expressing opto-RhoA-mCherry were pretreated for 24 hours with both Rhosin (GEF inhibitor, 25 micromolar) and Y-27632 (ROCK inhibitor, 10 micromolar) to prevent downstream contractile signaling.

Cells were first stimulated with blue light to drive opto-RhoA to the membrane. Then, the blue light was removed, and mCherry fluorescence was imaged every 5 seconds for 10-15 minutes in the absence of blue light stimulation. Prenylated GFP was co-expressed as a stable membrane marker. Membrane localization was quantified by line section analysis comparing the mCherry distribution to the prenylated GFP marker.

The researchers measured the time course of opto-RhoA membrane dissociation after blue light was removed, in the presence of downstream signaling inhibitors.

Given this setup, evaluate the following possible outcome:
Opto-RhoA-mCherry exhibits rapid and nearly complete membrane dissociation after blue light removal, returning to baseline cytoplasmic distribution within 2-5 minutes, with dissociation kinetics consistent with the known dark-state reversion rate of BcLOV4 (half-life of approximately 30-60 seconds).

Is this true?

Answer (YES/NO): NO